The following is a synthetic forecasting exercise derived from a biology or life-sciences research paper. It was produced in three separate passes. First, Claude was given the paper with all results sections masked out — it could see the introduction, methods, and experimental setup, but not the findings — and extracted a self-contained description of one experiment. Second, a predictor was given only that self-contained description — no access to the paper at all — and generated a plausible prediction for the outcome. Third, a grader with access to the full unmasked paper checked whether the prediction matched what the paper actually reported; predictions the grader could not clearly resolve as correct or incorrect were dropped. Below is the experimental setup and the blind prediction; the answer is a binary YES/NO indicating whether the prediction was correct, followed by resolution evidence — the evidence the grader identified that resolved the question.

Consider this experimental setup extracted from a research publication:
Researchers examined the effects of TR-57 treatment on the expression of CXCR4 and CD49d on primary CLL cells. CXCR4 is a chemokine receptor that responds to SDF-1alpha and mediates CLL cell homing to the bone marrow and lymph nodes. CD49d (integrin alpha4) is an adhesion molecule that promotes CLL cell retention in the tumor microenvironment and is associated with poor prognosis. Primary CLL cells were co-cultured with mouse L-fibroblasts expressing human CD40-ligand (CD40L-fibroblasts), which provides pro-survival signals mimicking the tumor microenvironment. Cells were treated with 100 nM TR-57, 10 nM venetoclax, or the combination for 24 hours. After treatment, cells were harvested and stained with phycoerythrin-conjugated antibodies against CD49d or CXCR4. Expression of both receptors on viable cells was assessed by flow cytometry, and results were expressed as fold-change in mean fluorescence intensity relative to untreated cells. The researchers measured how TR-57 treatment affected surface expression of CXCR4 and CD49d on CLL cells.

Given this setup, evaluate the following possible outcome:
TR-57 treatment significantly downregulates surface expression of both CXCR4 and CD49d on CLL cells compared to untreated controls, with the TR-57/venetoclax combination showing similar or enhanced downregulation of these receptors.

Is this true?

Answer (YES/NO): YES